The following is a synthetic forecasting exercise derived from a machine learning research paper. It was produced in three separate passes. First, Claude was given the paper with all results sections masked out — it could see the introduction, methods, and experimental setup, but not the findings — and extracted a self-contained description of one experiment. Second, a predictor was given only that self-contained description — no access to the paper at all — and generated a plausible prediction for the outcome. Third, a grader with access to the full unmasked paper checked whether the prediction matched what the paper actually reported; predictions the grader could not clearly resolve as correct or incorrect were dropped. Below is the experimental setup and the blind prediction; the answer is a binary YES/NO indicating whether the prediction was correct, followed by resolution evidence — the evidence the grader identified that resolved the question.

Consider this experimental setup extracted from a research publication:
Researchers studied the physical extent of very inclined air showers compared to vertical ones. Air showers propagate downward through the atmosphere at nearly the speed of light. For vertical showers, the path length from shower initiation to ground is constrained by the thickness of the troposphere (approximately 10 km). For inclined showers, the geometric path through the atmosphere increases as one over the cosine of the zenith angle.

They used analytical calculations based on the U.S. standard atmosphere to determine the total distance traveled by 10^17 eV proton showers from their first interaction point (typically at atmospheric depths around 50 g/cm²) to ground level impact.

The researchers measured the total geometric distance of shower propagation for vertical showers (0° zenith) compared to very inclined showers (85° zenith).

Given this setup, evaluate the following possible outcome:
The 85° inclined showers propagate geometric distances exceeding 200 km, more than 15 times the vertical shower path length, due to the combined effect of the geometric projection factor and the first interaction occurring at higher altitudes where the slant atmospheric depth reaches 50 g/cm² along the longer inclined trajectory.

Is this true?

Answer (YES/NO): YES